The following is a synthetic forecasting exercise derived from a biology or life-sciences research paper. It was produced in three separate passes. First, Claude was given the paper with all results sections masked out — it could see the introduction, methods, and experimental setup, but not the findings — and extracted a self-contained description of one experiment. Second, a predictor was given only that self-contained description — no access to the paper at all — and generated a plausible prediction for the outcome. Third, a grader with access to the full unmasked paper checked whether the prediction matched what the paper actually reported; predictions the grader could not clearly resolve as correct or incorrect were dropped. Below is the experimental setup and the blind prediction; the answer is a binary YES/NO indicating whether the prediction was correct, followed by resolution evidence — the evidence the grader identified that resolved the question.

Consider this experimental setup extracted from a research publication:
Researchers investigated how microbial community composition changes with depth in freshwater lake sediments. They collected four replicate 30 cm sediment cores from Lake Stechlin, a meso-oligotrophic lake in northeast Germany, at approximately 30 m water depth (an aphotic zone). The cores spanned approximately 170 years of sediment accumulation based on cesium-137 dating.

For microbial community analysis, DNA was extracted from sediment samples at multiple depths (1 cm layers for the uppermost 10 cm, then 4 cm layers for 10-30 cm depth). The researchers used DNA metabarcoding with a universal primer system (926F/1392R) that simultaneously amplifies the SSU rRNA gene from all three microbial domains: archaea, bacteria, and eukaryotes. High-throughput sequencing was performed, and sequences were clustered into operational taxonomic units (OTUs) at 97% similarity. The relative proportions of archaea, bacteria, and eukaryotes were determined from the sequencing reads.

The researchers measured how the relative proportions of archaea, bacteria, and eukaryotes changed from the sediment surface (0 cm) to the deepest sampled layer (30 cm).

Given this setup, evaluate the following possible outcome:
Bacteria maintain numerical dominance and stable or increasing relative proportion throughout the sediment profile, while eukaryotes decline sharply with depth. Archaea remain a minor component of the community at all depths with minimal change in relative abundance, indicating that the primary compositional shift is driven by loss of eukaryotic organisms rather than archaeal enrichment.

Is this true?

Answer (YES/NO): NO